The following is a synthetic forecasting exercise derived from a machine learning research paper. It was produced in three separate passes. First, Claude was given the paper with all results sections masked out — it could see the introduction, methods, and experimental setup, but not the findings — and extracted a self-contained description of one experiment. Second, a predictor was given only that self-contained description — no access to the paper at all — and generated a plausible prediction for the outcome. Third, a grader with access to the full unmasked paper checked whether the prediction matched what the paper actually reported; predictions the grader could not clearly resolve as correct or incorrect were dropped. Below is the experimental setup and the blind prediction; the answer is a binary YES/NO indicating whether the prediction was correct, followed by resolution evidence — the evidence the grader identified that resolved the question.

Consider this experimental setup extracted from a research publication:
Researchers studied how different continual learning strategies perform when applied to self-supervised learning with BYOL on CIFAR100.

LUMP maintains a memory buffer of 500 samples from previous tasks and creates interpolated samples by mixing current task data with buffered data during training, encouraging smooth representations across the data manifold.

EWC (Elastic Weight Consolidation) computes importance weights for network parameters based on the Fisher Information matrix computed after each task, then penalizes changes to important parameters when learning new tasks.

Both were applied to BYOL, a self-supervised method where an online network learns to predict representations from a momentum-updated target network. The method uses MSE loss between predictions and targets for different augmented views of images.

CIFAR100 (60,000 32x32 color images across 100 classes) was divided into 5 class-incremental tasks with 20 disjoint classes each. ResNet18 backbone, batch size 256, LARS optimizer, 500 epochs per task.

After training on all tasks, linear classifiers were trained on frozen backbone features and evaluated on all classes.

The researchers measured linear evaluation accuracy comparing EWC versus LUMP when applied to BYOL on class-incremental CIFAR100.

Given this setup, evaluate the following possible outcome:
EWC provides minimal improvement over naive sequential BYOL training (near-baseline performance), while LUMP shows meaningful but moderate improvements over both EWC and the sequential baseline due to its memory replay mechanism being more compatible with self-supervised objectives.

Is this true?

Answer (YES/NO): NO